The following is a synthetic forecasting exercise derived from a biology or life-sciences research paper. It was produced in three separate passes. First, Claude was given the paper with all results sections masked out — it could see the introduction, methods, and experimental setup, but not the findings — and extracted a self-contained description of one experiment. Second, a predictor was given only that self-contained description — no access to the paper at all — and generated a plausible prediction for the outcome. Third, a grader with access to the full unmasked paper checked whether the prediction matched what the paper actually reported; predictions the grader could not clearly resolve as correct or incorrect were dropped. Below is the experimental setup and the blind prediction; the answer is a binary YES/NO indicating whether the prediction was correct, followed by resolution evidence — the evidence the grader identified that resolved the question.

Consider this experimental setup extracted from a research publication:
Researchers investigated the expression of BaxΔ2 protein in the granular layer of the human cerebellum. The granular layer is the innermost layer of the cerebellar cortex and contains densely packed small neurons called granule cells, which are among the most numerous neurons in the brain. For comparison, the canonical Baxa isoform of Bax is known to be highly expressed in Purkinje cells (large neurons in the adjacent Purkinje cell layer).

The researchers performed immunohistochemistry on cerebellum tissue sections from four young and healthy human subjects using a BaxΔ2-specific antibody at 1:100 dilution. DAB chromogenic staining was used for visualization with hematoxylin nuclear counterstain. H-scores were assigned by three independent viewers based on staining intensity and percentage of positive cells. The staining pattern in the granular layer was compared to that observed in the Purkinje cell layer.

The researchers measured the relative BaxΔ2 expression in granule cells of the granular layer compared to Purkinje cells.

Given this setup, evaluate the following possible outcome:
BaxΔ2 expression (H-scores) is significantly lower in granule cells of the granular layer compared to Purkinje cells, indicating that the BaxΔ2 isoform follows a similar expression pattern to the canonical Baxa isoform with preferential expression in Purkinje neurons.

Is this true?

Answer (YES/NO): YES